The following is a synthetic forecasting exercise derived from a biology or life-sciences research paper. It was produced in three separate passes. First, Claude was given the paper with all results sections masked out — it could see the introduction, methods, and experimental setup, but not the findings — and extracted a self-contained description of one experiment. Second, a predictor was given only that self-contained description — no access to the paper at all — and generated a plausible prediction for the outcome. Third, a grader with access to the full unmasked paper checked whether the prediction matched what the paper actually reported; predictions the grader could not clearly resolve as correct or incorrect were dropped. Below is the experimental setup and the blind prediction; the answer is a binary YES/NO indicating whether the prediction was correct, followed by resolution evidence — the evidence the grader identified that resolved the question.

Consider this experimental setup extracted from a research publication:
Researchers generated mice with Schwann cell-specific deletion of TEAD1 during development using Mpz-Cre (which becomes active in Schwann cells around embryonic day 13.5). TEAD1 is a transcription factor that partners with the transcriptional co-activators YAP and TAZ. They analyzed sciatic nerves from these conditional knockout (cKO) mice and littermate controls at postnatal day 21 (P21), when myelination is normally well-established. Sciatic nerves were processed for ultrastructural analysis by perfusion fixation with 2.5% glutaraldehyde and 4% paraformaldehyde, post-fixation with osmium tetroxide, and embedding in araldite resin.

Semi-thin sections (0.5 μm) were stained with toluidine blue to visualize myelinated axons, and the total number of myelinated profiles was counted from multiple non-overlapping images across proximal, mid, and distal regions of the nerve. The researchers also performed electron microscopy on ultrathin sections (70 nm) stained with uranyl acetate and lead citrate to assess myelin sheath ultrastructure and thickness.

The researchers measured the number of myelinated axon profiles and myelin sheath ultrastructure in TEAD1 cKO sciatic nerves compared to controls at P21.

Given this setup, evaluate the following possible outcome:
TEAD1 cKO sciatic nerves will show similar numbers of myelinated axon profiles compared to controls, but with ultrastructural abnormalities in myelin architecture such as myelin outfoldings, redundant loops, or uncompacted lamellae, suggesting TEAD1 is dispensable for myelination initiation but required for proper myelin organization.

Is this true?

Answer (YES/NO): NO